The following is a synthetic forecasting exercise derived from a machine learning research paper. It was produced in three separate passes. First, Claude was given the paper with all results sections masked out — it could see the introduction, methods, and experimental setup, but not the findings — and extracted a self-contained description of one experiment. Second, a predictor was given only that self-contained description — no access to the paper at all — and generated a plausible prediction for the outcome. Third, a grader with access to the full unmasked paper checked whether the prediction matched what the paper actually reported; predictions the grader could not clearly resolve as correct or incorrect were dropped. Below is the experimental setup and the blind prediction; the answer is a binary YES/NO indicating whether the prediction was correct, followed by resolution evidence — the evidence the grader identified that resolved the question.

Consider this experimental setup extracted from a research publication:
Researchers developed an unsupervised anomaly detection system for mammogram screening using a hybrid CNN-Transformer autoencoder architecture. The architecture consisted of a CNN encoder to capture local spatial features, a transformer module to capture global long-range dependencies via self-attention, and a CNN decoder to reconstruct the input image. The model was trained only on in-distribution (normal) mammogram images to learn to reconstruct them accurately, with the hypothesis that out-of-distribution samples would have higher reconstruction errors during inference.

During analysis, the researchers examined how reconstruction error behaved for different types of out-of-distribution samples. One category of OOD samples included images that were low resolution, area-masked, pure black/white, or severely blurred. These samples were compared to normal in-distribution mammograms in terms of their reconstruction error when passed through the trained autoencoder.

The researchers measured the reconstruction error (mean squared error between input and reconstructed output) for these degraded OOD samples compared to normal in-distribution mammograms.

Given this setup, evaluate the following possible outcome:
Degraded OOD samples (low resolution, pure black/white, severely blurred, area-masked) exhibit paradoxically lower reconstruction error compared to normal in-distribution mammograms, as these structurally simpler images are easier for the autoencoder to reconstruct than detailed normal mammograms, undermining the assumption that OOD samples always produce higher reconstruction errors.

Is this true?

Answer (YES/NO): YES